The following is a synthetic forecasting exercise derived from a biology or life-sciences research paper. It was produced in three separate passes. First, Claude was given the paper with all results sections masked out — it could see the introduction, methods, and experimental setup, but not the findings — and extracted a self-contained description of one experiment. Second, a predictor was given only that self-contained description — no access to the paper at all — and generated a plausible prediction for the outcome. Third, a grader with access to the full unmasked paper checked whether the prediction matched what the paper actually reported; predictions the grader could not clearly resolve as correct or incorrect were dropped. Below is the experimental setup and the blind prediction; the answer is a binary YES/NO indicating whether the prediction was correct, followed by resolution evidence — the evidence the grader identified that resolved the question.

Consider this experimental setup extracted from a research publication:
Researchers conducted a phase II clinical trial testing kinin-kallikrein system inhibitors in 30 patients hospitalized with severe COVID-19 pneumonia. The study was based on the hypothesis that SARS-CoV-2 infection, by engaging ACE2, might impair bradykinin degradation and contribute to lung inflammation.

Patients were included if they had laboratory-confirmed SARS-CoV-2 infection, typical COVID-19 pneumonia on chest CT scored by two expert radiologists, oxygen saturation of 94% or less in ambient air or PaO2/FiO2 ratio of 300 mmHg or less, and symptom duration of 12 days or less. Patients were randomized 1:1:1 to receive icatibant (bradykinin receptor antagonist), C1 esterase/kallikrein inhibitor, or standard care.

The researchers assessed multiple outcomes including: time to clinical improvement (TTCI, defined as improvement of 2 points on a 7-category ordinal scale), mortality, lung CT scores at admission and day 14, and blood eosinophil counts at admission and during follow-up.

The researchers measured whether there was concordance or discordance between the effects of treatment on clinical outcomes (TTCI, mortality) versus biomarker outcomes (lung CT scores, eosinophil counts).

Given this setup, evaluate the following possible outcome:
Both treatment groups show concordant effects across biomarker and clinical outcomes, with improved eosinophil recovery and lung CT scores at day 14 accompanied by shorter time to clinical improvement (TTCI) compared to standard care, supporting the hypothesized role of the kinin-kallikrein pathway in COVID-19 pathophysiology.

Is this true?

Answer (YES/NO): NO